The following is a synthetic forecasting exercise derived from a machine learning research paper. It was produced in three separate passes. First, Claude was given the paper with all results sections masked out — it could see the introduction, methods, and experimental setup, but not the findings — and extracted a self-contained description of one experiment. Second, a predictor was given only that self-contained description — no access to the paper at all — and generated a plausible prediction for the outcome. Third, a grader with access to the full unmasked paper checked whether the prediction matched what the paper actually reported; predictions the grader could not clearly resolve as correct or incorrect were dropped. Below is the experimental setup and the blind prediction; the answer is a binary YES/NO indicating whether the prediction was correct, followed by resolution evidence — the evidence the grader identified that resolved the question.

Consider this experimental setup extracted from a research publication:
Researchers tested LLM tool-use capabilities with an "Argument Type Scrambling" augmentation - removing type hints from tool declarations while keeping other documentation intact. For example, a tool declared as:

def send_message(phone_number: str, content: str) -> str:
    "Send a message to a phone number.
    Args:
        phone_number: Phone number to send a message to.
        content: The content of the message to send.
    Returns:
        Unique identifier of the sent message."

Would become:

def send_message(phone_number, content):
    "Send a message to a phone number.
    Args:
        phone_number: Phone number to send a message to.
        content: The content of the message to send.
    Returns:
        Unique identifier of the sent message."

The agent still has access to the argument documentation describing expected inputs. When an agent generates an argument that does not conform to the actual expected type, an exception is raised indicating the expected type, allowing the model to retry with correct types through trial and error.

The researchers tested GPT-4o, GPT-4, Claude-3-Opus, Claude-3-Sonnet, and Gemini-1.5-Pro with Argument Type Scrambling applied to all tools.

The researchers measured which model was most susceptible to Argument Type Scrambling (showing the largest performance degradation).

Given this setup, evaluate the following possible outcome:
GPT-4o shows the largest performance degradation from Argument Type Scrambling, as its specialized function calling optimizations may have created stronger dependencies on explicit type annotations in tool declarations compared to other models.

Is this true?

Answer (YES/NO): NO